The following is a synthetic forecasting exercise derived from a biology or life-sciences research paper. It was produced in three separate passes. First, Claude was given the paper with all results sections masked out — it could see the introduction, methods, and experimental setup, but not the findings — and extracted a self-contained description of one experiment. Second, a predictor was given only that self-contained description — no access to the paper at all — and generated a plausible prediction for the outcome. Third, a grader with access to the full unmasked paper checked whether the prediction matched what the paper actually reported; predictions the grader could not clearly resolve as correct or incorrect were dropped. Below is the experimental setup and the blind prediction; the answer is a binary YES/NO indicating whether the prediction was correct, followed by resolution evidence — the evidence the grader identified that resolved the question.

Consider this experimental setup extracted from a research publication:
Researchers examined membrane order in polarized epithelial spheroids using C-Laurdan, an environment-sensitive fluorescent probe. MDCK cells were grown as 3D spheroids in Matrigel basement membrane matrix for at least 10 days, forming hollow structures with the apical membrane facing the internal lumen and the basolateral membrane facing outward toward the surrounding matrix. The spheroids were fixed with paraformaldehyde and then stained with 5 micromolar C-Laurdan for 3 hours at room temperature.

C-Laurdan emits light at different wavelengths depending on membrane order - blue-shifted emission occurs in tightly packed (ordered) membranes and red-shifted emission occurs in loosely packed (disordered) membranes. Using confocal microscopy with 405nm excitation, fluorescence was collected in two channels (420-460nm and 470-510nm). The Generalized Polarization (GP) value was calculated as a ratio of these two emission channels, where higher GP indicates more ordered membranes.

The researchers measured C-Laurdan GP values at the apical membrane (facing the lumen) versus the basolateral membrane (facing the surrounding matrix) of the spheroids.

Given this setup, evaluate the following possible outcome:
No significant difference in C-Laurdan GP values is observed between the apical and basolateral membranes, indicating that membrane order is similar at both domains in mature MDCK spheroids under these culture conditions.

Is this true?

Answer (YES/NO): NO